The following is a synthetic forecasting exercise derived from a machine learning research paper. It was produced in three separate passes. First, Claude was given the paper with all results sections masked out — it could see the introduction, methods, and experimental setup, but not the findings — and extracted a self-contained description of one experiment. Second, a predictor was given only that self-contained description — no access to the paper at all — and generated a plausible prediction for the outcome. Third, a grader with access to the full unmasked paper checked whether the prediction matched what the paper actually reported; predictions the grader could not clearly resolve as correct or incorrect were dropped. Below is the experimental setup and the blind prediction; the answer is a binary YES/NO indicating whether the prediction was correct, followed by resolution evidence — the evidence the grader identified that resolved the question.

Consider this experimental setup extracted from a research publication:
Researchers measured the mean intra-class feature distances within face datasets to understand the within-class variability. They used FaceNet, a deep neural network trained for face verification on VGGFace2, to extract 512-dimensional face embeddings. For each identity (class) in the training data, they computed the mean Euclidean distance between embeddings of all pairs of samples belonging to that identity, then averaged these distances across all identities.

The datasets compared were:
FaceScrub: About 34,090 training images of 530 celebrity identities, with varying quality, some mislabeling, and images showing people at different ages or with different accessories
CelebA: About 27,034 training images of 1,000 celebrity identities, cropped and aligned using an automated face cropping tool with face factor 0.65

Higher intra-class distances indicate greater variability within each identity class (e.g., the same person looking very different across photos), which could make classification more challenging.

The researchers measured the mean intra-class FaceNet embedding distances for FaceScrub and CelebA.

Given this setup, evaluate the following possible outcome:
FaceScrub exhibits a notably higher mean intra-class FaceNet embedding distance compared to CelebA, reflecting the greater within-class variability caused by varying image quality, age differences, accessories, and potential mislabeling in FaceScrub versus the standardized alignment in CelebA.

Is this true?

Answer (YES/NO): NO